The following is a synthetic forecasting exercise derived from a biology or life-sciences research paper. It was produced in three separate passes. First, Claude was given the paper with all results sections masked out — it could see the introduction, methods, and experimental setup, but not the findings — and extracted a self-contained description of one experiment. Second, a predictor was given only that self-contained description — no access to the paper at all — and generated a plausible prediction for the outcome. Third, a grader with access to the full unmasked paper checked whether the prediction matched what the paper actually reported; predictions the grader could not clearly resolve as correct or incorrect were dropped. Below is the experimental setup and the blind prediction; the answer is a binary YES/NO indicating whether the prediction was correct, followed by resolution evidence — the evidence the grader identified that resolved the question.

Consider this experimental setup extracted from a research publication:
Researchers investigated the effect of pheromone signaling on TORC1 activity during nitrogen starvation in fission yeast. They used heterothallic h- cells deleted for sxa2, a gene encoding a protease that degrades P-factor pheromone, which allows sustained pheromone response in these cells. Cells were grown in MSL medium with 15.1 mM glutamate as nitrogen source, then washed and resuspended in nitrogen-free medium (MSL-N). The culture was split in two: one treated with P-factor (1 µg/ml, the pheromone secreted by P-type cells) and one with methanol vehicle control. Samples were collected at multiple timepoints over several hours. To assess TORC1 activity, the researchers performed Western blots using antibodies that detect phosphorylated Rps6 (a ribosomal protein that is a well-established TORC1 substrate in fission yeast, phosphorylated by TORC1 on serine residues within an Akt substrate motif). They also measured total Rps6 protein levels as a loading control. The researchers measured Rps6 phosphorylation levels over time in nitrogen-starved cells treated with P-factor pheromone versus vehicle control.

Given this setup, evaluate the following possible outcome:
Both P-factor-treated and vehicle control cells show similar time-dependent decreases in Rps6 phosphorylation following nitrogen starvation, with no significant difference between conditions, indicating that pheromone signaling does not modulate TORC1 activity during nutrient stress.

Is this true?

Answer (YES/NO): NO